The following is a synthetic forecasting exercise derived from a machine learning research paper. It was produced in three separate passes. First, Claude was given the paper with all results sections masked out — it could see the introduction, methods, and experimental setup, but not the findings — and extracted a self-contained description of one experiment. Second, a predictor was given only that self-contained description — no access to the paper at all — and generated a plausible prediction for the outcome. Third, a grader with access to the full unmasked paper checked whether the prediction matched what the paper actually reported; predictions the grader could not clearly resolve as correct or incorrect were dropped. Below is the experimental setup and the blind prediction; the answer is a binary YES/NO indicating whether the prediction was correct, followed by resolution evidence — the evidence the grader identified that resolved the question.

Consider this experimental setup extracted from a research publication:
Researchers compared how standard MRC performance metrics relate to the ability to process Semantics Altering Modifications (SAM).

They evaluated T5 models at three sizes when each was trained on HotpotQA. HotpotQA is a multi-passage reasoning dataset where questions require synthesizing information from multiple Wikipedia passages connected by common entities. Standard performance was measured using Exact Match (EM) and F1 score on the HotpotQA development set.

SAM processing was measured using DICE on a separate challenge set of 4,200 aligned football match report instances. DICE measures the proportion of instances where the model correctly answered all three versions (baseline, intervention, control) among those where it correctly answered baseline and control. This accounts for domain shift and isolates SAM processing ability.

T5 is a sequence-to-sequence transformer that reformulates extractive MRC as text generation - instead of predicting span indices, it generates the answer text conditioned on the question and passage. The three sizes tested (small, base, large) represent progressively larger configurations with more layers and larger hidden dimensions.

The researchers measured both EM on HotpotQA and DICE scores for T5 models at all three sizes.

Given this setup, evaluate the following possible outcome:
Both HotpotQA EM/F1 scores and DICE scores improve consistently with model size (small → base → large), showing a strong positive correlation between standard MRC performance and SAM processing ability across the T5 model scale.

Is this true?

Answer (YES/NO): YES